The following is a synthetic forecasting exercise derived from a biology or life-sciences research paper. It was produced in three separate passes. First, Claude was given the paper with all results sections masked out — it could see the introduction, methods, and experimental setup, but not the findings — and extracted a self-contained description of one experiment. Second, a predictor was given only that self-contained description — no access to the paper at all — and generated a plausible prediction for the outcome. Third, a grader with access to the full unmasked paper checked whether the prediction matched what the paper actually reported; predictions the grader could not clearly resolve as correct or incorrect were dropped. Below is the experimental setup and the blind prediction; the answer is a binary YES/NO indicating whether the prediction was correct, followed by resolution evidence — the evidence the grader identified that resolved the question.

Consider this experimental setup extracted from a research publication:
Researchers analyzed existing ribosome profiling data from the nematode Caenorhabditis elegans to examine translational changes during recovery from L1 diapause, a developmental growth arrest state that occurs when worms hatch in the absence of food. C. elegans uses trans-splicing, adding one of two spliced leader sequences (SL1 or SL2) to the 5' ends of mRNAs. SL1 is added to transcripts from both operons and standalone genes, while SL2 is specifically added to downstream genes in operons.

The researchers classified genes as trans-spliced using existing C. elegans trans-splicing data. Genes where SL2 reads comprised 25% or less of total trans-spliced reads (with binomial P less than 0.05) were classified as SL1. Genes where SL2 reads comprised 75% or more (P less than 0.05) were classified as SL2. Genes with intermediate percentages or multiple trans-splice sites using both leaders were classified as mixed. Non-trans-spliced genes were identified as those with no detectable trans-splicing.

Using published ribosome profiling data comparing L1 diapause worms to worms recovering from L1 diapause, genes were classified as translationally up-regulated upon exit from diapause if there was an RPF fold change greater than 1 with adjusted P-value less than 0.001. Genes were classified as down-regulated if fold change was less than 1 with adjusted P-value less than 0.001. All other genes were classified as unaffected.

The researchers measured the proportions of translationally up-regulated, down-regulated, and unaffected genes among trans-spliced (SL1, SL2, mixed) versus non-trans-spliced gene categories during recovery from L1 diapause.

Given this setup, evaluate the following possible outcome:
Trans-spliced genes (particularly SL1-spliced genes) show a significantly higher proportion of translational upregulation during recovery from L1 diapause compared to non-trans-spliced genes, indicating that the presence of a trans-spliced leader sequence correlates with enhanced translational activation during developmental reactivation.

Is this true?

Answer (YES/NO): YES